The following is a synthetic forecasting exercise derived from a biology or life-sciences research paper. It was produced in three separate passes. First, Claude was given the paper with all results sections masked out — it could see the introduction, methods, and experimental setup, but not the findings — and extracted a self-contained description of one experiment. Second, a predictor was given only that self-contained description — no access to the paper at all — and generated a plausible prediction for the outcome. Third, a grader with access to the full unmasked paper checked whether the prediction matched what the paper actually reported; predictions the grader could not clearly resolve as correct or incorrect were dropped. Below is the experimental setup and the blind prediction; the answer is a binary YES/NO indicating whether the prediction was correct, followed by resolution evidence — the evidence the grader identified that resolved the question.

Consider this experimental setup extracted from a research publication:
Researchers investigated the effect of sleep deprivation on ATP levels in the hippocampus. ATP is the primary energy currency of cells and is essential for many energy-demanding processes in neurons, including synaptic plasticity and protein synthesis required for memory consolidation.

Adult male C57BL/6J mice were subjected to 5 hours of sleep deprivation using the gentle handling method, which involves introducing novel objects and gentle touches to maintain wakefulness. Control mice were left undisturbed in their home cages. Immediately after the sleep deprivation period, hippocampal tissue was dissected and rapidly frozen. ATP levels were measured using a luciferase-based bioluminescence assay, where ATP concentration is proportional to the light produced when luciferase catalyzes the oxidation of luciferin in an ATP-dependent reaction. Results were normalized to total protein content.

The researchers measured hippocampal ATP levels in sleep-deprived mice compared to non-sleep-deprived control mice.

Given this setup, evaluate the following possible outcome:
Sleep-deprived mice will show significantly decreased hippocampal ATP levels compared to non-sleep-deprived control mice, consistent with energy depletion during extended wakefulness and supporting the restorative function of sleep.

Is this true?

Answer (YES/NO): YES